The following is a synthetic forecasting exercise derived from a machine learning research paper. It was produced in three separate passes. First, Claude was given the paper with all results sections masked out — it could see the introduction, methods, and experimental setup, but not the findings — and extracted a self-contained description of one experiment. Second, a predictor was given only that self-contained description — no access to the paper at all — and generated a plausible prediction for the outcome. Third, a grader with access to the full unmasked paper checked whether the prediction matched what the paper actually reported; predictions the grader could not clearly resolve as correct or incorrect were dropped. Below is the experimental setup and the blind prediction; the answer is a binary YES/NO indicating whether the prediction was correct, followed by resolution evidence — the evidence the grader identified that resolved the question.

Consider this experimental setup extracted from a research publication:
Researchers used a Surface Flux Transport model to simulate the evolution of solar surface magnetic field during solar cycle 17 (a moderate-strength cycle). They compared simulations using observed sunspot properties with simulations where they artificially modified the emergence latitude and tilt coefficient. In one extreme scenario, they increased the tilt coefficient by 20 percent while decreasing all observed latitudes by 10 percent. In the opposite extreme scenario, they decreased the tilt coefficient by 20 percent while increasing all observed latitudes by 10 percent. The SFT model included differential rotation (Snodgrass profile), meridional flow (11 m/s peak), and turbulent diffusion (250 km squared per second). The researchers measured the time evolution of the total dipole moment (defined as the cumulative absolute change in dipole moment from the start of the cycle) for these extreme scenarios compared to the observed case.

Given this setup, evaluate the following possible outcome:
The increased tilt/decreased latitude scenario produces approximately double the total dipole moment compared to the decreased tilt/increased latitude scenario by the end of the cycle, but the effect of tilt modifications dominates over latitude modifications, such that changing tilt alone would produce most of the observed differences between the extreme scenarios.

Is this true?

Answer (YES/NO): NO